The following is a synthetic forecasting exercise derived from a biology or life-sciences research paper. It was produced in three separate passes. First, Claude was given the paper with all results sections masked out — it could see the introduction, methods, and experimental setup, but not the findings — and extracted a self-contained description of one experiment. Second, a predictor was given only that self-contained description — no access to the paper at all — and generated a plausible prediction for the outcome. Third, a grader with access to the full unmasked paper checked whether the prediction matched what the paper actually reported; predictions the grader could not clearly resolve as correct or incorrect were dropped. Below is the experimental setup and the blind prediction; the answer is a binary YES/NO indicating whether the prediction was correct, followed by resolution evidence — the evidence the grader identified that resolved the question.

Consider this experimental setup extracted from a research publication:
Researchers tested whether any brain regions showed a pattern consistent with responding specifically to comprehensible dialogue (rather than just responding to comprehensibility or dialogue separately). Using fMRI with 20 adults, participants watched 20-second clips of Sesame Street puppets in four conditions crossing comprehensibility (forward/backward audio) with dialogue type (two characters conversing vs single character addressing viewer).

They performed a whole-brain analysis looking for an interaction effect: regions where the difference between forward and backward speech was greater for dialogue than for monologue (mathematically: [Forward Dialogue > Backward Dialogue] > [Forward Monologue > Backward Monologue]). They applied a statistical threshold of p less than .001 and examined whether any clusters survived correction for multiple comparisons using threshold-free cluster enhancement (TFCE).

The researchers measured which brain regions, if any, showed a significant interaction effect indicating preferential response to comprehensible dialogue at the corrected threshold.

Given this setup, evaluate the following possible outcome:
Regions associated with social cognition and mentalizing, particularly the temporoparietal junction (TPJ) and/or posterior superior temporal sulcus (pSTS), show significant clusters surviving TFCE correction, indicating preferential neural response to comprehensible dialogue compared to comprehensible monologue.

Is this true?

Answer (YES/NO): NO